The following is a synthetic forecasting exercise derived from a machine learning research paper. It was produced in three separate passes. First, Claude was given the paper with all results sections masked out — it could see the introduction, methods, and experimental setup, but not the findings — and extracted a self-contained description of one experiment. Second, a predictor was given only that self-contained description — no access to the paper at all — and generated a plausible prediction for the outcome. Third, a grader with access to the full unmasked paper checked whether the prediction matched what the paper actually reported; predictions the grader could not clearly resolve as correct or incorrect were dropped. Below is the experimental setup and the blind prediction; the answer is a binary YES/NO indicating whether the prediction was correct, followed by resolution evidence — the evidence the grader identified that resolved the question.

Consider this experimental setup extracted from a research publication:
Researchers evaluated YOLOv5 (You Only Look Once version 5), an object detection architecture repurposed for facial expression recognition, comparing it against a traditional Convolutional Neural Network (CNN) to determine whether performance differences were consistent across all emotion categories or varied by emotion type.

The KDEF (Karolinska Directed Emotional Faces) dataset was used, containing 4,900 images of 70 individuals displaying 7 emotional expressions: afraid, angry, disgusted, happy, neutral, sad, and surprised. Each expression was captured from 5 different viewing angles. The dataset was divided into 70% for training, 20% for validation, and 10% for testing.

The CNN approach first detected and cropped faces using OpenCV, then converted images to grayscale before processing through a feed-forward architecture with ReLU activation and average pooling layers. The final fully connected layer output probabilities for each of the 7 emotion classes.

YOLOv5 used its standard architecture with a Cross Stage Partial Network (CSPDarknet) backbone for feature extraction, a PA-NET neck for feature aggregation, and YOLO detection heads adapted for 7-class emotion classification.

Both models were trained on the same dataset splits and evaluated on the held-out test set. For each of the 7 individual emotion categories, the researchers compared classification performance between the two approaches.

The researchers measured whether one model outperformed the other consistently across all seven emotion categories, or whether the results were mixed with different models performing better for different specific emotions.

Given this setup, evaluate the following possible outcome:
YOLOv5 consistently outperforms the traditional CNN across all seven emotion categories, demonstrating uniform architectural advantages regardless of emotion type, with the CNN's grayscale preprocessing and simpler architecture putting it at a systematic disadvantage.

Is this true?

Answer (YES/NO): YES